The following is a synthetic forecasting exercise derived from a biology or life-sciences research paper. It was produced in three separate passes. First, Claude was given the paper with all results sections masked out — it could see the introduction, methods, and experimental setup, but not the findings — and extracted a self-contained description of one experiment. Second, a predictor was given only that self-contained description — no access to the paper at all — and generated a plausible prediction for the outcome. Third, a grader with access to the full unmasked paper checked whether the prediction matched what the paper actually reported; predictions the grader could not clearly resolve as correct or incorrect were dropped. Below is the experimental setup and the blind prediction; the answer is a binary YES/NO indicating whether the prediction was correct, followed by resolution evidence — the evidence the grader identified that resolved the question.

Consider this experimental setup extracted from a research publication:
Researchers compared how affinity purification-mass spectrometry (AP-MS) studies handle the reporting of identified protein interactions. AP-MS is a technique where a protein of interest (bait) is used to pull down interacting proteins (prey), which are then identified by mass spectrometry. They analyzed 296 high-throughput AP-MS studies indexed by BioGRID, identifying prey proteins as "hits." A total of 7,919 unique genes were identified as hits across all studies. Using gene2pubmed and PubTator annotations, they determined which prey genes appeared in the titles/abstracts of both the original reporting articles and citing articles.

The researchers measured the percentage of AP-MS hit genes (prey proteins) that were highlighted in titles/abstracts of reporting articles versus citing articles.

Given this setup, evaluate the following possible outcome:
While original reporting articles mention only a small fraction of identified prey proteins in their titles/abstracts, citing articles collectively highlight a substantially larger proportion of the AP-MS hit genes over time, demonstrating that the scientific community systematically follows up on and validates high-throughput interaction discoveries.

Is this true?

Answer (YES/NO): NO